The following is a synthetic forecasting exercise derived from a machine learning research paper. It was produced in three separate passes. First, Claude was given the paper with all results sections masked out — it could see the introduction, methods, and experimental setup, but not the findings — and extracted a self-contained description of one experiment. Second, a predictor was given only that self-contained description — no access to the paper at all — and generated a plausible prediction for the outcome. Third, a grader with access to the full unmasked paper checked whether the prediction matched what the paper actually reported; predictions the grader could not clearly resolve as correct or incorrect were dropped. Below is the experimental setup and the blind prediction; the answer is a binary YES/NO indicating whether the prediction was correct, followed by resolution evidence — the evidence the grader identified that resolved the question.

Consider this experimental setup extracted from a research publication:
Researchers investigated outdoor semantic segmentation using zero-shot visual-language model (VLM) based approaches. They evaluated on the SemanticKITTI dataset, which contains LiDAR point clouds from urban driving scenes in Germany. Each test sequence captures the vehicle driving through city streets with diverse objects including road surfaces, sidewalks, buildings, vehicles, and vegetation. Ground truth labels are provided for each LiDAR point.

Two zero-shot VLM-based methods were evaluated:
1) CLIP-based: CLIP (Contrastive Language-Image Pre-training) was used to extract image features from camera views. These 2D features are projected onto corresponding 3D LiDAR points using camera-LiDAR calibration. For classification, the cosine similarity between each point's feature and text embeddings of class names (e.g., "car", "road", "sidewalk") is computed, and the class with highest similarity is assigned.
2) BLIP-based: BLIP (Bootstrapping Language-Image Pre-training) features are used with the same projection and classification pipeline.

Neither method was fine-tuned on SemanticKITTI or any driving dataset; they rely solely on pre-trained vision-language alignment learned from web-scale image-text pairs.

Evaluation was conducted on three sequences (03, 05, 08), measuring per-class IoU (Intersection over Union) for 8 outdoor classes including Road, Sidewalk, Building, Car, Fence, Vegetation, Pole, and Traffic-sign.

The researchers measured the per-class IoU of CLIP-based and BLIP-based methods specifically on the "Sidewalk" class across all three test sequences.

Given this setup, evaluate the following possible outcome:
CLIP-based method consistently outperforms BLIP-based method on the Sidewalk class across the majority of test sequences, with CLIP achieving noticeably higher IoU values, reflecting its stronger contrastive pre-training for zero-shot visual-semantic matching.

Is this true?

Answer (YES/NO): NO